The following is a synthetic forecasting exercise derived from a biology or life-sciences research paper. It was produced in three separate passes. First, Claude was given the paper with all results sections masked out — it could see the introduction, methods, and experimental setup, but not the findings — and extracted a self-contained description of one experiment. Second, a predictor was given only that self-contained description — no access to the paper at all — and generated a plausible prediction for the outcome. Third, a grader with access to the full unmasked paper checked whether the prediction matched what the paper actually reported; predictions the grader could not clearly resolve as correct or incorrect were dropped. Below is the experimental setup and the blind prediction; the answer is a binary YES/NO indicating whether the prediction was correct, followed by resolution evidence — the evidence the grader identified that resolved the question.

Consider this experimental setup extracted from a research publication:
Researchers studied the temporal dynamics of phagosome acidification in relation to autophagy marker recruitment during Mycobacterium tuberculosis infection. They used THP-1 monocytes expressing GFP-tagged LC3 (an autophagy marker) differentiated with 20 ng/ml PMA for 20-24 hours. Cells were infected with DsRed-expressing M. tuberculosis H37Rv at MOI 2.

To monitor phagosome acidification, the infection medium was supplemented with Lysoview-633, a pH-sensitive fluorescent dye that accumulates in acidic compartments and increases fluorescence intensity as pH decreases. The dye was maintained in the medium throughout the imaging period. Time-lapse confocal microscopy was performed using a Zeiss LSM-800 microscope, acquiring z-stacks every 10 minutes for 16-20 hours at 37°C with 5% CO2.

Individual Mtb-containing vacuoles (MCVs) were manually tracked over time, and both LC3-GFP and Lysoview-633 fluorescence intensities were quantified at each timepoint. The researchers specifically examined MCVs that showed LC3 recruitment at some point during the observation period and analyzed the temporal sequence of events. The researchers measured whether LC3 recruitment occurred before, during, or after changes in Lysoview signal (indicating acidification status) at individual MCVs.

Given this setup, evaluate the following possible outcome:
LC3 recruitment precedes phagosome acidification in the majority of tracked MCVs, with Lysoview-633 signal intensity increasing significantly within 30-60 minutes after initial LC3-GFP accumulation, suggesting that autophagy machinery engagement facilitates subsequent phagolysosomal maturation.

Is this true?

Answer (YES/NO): NO